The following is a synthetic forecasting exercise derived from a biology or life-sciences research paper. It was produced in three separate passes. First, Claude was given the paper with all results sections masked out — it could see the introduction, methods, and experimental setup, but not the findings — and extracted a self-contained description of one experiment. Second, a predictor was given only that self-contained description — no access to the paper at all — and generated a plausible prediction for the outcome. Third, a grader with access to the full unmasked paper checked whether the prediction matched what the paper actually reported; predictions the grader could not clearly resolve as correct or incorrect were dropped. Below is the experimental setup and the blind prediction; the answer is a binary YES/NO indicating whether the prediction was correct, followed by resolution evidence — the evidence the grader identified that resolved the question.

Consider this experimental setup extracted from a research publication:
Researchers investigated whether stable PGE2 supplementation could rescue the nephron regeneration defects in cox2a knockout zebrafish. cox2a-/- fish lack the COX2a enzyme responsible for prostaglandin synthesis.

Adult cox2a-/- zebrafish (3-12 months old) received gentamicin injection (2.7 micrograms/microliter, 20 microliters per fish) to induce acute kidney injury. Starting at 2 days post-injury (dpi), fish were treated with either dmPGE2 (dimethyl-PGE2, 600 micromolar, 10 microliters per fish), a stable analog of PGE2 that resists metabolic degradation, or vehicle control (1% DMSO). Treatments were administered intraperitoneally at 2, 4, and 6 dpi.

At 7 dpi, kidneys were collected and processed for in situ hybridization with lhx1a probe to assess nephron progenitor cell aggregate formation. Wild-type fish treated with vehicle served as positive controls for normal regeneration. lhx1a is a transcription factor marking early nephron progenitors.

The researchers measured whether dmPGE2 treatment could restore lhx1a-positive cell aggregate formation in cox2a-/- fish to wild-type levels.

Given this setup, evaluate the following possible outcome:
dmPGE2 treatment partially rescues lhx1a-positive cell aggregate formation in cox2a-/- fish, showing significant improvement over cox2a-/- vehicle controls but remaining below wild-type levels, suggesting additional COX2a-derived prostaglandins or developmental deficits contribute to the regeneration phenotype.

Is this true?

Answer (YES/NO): NO